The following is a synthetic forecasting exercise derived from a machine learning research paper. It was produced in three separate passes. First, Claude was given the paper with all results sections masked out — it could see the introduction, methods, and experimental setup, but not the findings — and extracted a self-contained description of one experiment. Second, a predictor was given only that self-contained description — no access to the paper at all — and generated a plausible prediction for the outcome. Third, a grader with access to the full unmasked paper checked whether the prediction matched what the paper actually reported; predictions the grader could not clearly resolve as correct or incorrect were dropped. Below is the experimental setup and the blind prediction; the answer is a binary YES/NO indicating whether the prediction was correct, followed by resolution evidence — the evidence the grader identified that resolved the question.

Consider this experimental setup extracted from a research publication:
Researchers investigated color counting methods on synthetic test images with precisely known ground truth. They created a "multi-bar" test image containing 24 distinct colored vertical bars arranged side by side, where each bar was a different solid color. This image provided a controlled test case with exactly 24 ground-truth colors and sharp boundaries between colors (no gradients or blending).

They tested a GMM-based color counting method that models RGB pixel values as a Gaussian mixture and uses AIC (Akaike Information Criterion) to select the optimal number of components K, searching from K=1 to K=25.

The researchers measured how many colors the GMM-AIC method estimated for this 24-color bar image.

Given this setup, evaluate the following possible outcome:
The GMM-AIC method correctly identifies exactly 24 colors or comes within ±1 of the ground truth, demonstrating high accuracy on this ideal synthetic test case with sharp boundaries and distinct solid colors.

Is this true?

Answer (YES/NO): NO